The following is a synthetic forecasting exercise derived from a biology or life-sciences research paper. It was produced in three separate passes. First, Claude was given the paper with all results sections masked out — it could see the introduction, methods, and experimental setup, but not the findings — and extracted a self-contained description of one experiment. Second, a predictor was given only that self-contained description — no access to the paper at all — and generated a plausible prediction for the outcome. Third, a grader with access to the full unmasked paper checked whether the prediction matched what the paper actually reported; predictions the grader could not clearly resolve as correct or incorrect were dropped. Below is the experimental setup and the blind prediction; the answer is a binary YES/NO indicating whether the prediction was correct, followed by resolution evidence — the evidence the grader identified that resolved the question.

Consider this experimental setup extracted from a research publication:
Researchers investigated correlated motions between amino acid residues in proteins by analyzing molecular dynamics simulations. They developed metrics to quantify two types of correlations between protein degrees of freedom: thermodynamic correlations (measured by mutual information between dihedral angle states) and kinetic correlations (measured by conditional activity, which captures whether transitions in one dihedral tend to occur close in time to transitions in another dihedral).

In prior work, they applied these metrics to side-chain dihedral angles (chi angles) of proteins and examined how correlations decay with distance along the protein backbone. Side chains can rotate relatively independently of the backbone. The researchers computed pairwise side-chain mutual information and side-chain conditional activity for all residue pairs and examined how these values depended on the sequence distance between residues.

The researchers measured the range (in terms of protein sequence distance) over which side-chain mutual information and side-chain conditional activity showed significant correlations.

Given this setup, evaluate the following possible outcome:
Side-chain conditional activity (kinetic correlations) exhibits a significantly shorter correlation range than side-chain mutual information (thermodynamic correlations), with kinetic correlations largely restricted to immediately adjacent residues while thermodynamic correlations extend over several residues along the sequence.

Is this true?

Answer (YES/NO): NO